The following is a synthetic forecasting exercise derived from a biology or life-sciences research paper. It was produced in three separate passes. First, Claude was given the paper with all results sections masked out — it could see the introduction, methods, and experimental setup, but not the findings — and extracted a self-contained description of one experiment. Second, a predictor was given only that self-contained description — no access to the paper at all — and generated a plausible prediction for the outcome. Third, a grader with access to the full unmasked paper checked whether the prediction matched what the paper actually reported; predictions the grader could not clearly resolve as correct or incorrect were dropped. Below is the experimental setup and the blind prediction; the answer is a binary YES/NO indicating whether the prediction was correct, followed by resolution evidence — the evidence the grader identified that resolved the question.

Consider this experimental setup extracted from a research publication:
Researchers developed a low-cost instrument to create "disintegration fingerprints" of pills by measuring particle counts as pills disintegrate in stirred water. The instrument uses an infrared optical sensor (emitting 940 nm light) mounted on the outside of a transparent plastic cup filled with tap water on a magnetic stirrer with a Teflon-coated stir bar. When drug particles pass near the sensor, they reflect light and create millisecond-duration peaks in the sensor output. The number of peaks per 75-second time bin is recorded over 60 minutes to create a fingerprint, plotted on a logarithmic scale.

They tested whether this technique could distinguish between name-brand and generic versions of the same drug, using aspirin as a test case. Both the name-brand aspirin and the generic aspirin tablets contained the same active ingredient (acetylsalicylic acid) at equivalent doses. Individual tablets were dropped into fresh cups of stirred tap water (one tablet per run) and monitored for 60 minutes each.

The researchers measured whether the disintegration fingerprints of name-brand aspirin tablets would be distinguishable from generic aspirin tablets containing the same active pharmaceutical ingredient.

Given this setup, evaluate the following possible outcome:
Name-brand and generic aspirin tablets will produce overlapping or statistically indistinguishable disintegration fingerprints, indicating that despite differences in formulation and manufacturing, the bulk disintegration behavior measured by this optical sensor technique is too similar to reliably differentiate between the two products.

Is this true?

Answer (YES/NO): NO